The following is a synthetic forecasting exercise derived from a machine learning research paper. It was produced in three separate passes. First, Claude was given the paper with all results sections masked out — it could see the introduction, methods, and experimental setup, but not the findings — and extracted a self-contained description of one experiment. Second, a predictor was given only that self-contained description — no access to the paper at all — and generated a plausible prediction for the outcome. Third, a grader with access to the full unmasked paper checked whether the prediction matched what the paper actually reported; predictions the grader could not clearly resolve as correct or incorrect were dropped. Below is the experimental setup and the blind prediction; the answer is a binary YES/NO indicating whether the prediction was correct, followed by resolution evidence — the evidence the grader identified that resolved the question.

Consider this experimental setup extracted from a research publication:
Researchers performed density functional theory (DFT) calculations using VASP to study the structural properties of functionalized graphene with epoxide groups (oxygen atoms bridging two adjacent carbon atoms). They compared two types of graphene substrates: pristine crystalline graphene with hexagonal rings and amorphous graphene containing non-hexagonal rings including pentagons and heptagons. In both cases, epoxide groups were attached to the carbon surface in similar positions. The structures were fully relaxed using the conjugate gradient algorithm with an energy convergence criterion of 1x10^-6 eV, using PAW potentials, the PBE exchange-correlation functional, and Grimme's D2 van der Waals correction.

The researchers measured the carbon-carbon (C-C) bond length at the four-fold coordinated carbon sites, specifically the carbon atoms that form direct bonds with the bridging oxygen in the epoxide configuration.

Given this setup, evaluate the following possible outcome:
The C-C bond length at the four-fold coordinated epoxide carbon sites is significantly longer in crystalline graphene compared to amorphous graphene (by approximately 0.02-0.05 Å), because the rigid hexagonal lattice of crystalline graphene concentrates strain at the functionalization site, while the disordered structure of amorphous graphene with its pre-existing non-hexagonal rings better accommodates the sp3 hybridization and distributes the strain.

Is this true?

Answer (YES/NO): YES